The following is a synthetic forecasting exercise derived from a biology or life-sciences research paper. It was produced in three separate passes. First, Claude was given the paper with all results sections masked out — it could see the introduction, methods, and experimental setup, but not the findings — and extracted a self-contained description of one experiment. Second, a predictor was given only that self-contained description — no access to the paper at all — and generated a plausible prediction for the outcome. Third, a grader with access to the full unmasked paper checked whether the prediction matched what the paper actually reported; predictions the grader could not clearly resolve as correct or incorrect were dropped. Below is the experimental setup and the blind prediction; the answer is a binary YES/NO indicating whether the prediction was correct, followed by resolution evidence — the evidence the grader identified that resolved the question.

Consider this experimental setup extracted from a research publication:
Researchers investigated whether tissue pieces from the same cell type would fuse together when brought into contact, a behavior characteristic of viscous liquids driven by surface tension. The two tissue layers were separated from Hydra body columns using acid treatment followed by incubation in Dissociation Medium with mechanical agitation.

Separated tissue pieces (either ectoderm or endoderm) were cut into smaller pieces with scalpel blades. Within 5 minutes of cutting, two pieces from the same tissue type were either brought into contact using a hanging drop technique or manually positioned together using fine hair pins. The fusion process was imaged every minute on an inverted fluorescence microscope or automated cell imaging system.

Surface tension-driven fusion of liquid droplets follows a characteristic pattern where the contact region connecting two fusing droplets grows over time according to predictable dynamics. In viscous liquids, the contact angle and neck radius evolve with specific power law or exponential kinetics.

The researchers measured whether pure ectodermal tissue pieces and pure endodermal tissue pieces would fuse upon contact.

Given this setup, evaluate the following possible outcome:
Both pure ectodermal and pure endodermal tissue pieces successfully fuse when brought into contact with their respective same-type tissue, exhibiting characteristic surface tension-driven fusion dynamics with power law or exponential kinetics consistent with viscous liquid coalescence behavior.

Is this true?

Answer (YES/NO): NO